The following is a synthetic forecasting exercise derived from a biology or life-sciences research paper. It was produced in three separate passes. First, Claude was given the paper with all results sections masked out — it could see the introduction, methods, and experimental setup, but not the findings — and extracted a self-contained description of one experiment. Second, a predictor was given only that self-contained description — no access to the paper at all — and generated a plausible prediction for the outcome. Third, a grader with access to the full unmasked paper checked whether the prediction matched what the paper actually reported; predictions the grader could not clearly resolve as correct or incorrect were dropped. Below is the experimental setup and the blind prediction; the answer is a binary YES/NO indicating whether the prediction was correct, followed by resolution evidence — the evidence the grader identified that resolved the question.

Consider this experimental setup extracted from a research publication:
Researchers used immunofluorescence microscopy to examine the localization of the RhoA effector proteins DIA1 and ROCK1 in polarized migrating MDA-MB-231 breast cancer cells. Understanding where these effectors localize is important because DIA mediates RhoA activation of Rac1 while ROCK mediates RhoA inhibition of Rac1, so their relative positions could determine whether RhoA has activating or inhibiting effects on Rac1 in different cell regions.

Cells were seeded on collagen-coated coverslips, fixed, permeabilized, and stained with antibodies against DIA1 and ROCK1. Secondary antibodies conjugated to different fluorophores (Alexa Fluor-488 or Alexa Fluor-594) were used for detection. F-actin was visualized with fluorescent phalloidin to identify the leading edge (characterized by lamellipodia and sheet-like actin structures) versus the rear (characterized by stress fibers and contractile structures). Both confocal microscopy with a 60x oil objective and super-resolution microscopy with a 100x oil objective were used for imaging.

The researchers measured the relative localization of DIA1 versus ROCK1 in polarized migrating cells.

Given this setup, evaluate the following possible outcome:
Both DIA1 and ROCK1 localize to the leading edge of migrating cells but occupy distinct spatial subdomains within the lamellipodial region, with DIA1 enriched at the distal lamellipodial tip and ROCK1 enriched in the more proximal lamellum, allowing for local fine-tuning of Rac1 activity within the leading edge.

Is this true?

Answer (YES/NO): NO